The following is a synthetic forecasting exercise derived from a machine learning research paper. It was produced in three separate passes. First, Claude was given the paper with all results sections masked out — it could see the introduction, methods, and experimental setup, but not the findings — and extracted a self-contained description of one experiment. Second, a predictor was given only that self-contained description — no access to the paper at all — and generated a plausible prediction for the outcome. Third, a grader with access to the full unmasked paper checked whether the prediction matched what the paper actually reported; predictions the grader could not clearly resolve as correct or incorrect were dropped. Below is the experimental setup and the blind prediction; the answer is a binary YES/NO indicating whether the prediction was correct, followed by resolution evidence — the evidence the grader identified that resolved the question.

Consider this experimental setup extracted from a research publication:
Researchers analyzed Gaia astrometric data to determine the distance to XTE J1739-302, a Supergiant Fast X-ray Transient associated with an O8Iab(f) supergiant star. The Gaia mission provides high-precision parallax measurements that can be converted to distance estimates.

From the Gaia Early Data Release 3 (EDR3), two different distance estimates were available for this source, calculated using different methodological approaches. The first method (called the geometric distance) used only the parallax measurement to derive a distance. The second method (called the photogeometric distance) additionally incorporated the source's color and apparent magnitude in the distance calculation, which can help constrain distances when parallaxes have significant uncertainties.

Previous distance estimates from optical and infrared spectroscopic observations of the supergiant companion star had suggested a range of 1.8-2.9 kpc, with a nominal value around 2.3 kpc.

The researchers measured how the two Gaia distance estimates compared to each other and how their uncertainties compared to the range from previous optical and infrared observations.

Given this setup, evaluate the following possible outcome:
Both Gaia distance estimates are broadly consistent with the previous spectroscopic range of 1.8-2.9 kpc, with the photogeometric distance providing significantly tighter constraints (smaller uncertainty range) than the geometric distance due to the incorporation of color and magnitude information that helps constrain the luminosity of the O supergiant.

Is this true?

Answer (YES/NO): NO